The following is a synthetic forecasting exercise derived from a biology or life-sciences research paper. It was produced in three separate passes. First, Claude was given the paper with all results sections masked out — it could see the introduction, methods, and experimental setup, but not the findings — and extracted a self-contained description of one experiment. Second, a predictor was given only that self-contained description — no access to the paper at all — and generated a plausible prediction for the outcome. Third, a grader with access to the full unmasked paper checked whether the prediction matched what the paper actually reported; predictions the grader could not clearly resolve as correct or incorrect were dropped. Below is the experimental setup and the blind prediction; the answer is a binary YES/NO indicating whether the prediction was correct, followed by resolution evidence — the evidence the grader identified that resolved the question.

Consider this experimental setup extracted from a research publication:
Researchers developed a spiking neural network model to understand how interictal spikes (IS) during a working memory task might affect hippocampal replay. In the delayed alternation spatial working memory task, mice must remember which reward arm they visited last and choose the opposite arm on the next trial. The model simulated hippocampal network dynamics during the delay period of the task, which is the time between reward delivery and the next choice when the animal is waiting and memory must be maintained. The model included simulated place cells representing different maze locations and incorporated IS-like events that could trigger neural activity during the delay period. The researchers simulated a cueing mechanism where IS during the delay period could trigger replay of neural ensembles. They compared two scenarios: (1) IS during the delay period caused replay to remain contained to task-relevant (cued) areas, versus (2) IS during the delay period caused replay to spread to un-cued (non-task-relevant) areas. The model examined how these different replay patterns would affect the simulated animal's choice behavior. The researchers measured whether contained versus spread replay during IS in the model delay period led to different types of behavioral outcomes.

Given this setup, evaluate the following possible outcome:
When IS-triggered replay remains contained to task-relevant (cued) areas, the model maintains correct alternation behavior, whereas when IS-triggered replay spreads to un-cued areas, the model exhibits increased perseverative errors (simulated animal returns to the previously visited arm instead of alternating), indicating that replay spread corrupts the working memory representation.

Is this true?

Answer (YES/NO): NO